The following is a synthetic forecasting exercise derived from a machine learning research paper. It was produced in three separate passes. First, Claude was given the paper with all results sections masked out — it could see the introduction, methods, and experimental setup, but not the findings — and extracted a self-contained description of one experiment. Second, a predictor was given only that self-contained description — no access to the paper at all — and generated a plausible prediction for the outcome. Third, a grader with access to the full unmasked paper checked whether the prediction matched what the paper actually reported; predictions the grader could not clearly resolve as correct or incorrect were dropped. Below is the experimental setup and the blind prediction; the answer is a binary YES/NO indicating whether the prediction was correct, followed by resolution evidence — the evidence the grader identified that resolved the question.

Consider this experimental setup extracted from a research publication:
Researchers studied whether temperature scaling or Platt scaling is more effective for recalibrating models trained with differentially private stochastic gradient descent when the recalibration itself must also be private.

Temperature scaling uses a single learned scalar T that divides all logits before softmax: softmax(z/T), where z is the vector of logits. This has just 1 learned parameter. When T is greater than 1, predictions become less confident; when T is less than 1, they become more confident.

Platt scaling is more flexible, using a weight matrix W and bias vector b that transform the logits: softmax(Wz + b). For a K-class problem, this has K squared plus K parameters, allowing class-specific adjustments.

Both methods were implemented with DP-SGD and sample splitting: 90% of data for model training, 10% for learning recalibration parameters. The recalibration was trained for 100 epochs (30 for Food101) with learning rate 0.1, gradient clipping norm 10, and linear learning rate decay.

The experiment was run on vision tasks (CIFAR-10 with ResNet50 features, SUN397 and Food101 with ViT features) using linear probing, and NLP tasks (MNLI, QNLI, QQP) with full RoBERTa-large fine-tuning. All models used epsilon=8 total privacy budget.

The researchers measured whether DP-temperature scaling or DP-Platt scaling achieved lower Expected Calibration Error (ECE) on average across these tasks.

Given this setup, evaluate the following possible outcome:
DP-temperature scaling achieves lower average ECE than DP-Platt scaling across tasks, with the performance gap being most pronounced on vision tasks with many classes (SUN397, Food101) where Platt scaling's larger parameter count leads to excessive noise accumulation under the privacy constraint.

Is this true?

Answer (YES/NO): NO